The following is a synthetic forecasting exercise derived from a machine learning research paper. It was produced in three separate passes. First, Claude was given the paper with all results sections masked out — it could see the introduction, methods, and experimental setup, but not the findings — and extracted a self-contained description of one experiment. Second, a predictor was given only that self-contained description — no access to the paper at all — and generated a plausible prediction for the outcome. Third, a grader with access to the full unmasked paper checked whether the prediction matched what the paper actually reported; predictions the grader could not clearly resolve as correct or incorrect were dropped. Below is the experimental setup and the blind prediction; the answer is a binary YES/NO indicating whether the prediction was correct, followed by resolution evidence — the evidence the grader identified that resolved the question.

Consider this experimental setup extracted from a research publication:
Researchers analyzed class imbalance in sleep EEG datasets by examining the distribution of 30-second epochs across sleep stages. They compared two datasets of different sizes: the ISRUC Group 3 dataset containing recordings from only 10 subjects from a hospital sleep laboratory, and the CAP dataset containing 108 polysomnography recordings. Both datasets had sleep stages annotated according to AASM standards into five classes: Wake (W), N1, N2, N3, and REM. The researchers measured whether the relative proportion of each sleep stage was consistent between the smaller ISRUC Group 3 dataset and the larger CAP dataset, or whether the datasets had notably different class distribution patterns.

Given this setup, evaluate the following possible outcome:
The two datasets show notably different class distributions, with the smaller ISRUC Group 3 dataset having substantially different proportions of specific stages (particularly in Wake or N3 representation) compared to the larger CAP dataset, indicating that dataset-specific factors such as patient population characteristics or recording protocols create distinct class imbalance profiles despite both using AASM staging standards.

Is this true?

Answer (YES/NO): NO